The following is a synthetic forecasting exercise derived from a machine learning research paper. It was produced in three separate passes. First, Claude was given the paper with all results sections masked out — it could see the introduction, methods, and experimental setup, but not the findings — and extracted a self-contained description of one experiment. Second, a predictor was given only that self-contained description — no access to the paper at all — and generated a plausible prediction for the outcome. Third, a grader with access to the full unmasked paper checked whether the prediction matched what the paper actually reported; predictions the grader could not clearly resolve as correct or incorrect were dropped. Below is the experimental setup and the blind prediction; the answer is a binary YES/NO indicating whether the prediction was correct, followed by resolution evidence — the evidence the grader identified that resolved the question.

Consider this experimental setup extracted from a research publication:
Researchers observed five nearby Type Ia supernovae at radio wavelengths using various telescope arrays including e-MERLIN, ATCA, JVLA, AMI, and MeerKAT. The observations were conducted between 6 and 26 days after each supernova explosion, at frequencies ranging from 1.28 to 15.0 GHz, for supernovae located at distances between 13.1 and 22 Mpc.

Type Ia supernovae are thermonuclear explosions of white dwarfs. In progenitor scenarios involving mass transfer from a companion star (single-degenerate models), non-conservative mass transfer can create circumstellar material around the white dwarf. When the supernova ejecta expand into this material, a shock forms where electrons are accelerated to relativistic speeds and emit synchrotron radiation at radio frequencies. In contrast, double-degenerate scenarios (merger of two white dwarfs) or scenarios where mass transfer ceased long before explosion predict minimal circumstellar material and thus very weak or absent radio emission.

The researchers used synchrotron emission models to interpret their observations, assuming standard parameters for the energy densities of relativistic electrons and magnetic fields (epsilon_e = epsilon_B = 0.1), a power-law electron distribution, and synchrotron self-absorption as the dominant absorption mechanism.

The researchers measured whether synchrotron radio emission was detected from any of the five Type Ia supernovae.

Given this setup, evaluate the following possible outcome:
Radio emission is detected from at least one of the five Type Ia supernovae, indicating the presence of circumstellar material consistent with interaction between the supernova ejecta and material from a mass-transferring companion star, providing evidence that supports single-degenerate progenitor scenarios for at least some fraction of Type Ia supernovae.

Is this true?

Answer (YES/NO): NO